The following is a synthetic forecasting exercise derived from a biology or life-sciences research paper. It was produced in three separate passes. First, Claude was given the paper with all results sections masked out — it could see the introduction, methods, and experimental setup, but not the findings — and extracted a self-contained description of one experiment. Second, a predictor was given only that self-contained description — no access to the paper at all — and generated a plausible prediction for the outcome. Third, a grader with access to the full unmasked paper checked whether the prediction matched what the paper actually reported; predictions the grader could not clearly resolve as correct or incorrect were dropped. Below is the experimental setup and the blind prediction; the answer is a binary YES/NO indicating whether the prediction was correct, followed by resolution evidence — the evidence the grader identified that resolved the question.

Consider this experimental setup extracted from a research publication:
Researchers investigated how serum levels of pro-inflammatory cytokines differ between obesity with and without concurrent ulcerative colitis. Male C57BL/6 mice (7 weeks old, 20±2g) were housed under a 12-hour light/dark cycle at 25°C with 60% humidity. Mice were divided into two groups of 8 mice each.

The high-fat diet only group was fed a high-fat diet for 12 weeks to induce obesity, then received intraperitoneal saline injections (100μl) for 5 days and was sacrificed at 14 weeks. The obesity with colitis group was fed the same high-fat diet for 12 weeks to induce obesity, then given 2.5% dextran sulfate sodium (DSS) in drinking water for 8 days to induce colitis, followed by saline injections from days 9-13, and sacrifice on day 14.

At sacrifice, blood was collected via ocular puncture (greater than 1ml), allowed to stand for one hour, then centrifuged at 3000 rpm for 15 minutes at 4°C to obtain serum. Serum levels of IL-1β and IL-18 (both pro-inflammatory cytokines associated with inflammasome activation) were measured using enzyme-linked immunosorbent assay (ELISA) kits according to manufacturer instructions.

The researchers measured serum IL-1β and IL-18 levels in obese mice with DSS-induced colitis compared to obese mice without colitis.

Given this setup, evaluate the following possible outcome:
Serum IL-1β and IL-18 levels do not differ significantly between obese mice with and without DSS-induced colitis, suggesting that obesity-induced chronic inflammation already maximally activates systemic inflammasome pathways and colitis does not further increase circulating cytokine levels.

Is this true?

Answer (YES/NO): NO